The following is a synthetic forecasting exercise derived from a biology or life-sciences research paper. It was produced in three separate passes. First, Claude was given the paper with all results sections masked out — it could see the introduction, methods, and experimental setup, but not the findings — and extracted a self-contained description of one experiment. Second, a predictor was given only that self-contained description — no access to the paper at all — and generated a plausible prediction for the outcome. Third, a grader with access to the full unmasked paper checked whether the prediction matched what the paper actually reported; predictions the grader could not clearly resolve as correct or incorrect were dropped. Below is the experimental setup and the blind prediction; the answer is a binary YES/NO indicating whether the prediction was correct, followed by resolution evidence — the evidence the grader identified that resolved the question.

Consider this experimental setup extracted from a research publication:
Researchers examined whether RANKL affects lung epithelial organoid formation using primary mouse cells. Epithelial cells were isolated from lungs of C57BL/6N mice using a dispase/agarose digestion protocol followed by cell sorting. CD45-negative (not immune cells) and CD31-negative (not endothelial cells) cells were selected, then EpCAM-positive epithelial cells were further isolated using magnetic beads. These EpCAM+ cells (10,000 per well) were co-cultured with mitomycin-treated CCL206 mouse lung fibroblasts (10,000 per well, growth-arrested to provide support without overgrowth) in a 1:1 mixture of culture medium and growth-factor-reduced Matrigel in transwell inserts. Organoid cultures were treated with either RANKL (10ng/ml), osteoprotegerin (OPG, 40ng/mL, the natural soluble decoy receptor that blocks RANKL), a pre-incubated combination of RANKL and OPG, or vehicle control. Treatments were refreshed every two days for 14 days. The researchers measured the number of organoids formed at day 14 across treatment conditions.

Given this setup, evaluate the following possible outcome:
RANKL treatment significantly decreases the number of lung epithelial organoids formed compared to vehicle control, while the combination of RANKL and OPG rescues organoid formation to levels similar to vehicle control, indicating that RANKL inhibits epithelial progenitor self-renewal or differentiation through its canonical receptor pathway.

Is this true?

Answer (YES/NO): NO